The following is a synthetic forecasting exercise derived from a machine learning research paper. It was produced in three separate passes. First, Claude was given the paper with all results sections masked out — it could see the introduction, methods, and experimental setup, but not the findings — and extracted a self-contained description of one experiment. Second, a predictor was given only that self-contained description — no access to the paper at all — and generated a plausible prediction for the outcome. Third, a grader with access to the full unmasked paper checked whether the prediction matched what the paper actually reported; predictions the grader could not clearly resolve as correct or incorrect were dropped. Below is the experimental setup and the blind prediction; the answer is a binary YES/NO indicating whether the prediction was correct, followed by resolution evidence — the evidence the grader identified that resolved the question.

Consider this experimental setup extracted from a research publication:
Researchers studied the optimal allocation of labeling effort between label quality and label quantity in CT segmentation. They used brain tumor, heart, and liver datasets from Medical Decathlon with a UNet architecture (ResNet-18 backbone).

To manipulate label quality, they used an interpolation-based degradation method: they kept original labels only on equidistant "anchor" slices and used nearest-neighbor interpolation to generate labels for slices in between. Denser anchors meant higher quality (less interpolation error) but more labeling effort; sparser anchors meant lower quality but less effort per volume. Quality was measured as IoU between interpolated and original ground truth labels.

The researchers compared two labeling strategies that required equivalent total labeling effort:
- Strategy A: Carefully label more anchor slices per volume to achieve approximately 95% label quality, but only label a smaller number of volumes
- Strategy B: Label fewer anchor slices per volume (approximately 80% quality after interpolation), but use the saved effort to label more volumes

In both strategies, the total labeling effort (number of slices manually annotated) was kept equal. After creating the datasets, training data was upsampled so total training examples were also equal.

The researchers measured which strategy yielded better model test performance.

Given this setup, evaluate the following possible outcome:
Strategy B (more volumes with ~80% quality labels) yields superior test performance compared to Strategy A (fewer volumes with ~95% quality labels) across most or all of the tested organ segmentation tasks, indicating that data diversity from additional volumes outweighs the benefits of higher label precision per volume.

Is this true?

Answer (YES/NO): NO